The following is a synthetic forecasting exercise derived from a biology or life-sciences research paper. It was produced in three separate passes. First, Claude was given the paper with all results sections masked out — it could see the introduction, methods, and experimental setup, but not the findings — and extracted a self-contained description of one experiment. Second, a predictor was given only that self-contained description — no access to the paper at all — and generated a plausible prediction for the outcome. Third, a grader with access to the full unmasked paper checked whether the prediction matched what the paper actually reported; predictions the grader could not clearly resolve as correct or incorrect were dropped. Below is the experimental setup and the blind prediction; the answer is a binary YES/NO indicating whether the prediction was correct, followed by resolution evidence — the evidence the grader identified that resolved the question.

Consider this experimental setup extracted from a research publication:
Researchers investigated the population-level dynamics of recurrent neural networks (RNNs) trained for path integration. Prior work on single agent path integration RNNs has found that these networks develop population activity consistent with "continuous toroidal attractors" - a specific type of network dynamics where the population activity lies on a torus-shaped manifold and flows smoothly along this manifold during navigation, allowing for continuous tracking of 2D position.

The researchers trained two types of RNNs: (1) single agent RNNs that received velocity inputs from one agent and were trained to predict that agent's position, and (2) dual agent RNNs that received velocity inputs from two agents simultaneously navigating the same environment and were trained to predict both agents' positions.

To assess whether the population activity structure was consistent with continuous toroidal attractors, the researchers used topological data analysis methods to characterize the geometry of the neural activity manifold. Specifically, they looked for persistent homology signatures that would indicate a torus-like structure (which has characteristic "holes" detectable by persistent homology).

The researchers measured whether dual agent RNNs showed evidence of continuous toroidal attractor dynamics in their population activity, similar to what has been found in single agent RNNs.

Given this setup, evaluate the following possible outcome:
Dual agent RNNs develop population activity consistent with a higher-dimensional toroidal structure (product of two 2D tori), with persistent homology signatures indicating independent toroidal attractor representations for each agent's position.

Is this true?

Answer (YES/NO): NO